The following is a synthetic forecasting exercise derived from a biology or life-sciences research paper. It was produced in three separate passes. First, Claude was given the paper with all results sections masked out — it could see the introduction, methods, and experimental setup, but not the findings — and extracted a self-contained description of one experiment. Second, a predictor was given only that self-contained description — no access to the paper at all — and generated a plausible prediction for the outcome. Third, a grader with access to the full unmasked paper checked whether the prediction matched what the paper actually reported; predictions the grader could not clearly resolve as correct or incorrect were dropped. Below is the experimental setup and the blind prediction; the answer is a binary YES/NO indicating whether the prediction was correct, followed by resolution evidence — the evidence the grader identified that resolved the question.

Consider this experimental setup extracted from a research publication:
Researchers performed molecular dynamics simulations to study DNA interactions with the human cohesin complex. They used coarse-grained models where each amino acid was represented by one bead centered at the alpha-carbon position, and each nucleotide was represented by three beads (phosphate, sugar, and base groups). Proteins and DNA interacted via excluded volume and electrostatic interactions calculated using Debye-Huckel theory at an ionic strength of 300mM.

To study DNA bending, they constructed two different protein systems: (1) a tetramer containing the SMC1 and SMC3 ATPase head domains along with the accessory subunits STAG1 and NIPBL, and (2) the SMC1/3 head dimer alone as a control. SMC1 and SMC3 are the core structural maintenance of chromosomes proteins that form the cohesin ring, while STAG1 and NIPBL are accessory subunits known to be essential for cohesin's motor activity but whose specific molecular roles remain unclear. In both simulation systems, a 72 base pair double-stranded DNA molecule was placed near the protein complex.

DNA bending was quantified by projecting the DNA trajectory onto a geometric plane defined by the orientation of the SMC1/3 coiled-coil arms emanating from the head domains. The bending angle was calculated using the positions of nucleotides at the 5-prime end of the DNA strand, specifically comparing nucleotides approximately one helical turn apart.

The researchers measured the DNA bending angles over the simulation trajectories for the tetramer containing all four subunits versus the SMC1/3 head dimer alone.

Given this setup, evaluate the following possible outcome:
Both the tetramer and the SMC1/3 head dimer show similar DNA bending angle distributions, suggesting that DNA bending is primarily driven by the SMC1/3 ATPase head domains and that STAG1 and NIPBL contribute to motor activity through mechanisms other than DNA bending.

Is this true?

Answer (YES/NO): NO